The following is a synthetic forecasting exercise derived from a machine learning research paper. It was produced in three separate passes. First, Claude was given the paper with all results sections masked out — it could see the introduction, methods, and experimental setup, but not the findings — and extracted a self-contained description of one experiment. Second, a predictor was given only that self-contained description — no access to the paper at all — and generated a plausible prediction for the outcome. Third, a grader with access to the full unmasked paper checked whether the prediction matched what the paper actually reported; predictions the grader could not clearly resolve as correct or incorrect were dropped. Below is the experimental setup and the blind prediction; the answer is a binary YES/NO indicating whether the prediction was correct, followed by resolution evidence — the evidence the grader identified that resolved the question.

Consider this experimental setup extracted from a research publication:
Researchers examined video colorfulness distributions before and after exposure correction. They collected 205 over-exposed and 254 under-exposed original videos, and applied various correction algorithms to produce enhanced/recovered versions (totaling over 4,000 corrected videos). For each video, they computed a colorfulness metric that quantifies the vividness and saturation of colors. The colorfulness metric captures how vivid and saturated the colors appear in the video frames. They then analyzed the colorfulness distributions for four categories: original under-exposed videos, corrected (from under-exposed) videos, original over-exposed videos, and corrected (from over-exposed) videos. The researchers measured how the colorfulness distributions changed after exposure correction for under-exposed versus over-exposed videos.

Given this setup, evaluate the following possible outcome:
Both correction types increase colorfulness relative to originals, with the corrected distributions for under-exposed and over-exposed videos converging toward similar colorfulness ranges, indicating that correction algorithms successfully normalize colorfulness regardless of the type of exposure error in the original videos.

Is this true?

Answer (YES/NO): NO